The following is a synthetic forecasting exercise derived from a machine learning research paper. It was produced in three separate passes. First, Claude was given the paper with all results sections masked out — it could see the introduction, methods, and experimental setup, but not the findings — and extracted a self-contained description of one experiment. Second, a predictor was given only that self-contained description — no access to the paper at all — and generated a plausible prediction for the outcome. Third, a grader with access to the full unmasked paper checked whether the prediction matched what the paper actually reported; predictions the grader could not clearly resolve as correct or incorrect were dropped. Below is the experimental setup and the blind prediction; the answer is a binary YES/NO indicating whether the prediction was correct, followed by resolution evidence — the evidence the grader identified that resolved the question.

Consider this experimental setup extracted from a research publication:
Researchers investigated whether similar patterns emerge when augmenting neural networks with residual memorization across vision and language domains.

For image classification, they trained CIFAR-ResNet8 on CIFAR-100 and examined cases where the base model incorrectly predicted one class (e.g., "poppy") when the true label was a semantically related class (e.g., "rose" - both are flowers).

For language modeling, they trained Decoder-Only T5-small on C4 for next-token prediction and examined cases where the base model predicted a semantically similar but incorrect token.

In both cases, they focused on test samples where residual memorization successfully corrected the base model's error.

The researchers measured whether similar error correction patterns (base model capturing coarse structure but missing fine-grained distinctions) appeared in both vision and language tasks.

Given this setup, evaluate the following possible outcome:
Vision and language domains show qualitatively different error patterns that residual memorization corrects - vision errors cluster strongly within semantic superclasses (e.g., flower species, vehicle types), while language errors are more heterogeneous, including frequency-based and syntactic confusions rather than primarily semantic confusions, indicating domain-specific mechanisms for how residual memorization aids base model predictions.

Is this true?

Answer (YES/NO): NO